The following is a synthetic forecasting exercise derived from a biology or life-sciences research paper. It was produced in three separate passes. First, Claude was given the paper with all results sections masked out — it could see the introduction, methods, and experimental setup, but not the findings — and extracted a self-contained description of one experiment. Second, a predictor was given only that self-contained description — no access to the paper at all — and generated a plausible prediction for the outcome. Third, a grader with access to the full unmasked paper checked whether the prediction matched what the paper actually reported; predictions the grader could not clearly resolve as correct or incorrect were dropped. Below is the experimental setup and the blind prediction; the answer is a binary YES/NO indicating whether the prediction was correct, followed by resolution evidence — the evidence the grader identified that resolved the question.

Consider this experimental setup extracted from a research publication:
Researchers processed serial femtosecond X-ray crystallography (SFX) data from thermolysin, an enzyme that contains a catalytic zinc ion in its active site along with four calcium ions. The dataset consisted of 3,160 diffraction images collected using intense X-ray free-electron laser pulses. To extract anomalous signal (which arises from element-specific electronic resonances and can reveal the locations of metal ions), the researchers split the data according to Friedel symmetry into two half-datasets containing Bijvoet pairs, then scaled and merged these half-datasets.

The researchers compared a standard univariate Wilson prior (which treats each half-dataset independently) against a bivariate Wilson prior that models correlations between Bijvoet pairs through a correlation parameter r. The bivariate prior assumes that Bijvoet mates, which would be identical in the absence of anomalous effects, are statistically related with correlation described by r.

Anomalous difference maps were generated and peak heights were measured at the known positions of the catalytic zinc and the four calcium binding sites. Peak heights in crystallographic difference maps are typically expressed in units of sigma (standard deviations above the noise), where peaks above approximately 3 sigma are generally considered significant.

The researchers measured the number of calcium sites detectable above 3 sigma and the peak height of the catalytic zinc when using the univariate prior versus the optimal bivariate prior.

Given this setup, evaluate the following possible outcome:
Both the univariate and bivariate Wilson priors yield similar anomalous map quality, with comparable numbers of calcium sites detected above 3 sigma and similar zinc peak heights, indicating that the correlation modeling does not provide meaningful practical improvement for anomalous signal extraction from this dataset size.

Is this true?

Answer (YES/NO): NO